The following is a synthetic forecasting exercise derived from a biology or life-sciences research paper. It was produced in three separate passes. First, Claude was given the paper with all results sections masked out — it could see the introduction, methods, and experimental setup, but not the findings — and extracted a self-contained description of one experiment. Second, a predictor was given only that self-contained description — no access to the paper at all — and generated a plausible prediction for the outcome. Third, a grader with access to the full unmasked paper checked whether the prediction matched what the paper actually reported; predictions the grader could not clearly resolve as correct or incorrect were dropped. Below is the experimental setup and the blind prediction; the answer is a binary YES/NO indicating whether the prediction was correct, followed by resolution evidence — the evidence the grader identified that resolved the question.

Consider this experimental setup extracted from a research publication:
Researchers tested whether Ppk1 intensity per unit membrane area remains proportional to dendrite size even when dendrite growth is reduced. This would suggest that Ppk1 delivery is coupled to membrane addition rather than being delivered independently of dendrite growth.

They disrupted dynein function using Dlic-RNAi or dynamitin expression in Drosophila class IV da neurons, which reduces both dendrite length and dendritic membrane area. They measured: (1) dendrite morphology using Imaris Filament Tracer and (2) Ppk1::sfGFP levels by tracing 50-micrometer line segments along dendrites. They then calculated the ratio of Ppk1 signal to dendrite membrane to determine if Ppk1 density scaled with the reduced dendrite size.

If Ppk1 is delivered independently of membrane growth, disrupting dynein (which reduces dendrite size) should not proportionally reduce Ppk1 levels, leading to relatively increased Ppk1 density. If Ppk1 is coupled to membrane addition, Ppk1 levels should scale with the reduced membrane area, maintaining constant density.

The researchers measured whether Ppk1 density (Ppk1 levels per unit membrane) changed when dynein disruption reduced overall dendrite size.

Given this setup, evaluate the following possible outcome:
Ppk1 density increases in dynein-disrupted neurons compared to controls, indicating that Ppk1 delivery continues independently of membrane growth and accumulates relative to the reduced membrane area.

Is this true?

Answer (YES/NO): NO